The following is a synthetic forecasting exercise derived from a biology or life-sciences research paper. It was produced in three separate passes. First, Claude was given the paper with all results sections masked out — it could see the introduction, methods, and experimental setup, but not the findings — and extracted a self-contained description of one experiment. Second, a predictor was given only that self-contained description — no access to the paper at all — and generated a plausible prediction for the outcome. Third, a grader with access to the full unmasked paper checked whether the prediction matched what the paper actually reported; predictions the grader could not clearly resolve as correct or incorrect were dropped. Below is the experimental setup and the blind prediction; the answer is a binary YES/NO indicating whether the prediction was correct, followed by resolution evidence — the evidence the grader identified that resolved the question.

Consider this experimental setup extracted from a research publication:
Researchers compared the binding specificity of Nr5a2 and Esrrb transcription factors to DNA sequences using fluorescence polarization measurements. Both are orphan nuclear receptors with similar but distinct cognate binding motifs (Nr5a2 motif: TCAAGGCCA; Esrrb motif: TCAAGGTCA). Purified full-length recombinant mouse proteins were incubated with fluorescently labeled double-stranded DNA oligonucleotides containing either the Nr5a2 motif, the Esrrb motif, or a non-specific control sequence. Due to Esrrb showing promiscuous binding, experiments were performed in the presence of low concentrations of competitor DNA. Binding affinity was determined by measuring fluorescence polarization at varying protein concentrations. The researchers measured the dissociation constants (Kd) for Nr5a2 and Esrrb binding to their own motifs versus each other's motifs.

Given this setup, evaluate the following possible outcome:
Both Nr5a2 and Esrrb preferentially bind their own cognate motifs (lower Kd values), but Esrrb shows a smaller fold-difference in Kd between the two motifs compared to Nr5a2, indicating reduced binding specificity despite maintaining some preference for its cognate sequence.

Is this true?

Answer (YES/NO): NO